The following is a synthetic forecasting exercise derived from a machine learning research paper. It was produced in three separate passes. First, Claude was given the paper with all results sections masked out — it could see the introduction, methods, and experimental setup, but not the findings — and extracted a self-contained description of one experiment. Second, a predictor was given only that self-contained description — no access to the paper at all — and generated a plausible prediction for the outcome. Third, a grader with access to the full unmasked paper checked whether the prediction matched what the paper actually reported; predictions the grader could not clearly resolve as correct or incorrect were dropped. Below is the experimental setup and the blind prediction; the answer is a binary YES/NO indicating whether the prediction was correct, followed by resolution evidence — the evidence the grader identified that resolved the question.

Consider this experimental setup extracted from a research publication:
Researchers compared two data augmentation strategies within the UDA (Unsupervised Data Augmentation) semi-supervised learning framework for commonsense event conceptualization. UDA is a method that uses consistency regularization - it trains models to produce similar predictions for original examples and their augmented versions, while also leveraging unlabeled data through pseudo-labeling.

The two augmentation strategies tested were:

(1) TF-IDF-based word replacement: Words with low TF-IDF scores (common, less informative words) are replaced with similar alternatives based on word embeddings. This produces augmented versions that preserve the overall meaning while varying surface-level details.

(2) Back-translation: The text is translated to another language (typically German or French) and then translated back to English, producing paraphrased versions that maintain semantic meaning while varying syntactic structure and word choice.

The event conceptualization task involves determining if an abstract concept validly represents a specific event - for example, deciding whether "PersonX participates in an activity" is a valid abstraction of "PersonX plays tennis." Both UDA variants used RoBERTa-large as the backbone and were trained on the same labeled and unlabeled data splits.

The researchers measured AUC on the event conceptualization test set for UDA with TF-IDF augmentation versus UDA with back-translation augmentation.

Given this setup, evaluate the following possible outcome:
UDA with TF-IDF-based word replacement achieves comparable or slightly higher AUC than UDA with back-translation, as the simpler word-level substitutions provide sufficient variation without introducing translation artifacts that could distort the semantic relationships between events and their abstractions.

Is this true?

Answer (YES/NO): YES